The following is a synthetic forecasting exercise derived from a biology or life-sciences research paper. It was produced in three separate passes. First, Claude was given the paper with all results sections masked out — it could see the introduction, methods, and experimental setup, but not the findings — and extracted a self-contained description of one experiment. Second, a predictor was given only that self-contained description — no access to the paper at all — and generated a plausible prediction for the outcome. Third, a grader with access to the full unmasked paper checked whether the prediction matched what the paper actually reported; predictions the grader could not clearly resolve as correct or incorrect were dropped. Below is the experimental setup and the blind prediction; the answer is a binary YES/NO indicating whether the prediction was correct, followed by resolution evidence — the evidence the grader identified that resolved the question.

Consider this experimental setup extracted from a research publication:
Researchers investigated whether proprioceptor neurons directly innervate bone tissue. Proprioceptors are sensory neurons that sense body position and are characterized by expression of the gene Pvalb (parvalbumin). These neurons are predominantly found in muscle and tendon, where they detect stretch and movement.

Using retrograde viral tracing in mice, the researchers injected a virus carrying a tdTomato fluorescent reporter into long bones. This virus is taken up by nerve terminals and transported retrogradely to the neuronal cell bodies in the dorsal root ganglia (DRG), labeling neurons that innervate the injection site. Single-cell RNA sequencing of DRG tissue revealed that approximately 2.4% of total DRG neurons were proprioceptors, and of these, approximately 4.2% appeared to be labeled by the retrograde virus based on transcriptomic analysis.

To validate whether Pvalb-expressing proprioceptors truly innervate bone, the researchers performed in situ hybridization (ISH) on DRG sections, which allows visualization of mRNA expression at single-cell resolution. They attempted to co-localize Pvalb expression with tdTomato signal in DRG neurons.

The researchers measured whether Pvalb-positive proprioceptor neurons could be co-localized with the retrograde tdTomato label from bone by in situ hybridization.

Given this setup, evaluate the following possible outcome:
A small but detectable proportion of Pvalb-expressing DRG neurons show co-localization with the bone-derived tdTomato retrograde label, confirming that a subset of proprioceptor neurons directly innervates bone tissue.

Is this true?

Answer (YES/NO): NO